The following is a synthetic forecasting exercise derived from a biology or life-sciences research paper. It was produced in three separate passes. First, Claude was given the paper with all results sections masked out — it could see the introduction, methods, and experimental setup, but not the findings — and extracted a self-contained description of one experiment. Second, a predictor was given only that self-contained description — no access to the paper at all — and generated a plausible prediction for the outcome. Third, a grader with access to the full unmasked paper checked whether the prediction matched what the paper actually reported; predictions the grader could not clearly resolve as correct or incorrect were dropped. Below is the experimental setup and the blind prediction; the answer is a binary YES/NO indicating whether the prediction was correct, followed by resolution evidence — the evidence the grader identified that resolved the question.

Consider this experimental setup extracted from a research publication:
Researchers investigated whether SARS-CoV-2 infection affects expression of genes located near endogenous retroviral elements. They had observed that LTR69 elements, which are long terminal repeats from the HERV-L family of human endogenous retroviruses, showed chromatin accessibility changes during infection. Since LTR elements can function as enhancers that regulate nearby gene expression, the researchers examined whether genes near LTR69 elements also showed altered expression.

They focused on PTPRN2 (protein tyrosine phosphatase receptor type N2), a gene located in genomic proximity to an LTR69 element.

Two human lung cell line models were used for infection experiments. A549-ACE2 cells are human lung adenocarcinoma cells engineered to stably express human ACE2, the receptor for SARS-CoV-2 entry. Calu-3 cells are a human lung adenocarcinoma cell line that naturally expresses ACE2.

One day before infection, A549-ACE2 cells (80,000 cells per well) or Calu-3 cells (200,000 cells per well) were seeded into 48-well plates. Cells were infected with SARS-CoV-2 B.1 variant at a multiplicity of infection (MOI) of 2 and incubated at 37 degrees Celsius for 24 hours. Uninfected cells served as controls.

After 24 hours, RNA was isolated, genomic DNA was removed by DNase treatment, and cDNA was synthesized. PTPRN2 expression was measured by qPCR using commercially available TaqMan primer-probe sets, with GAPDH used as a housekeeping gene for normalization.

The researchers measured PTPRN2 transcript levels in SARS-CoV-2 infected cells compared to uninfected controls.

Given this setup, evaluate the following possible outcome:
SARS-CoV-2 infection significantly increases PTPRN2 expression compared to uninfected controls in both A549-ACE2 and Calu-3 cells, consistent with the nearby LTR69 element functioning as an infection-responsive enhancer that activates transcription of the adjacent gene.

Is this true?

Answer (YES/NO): NO